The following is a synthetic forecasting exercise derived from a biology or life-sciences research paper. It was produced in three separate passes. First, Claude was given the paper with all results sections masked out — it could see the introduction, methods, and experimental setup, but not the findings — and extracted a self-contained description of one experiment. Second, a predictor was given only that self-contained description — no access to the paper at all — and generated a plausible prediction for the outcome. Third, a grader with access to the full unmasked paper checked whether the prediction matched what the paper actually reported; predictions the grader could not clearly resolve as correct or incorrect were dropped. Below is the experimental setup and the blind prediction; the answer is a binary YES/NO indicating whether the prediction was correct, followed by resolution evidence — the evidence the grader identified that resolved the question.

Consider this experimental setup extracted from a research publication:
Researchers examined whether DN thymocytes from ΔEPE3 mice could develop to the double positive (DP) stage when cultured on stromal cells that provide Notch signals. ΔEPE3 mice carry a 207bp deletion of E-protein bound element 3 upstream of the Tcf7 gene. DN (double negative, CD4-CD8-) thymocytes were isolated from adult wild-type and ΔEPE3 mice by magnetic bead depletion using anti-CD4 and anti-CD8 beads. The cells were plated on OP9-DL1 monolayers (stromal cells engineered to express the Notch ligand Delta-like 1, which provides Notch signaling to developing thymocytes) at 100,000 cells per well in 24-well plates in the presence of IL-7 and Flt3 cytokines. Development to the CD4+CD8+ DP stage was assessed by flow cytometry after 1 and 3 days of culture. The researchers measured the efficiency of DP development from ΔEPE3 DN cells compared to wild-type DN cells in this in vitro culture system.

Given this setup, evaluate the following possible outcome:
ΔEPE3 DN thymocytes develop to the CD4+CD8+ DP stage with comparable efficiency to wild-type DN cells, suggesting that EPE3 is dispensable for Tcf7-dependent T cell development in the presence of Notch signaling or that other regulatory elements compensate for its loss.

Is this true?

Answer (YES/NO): NO